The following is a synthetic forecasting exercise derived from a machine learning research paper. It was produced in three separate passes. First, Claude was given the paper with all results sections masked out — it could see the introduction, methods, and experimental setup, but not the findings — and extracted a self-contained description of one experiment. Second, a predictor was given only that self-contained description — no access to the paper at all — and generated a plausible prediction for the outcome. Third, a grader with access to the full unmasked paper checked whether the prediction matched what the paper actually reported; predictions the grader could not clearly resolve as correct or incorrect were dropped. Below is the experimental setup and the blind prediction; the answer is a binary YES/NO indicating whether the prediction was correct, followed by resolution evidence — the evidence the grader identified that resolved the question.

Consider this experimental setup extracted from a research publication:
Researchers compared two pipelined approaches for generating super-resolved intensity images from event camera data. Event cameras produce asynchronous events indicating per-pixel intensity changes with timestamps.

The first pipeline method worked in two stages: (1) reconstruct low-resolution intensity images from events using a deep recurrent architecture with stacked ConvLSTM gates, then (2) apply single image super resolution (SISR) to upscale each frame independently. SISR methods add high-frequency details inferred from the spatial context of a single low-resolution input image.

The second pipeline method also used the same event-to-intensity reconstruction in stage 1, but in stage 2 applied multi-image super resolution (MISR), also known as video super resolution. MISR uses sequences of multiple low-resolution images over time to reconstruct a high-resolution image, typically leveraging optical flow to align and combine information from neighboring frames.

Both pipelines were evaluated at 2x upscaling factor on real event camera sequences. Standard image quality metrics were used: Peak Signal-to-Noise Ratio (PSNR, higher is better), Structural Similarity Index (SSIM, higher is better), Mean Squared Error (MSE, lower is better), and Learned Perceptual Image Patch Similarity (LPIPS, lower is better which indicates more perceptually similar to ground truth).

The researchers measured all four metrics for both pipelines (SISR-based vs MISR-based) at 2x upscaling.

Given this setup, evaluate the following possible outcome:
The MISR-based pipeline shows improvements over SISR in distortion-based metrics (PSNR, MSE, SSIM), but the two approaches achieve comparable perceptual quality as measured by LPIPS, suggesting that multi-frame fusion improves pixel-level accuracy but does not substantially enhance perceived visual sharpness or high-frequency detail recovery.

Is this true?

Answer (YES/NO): NO